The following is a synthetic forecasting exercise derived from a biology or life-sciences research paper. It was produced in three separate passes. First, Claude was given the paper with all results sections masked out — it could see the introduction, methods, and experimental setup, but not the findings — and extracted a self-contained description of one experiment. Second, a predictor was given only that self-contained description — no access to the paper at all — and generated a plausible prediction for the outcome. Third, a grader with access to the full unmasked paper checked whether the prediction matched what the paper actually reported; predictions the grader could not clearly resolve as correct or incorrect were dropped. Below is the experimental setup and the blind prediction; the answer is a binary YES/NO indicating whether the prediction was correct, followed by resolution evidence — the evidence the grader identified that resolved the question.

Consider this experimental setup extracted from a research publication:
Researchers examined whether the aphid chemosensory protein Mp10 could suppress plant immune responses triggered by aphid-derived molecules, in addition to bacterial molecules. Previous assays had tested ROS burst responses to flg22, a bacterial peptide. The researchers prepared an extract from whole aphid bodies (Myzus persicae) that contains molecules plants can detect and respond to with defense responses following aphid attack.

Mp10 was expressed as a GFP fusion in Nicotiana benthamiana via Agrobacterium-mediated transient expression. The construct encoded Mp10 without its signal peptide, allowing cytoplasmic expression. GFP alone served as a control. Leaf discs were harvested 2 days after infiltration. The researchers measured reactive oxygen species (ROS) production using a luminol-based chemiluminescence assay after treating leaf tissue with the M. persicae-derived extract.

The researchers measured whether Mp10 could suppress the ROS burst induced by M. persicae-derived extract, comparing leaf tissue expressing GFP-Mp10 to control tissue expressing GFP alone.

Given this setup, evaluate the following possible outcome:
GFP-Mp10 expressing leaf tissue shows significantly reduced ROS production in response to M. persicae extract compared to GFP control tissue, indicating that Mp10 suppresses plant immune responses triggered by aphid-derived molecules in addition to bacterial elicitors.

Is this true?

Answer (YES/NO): YES